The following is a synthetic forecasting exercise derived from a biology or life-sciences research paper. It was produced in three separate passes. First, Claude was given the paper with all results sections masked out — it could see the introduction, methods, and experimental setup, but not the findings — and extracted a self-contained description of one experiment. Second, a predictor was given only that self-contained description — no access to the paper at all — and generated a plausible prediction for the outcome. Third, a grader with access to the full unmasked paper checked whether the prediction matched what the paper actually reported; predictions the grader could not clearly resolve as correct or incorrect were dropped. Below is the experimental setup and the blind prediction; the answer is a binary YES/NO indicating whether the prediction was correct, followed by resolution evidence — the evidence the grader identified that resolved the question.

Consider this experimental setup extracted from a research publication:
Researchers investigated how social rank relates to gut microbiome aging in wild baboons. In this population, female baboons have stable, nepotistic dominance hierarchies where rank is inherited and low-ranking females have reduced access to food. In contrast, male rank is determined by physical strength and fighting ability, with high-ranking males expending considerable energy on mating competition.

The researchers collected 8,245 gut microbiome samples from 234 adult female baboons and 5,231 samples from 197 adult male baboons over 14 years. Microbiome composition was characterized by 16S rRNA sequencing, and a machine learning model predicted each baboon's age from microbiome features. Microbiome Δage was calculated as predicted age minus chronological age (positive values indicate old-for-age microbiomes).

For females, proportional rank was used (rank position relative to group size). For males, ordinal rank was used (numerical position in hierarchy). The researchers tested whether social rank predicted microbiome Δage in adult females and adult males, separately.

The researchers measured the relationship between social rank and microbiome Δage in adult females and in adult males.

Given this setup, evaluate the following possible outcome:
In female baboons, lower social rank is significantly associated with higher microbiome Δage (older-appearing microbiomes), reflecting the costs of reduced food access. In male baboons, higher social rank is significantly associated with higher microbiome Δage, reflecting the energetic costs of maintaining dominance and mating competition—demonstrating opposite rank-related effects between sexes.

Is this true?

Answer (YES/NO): NO